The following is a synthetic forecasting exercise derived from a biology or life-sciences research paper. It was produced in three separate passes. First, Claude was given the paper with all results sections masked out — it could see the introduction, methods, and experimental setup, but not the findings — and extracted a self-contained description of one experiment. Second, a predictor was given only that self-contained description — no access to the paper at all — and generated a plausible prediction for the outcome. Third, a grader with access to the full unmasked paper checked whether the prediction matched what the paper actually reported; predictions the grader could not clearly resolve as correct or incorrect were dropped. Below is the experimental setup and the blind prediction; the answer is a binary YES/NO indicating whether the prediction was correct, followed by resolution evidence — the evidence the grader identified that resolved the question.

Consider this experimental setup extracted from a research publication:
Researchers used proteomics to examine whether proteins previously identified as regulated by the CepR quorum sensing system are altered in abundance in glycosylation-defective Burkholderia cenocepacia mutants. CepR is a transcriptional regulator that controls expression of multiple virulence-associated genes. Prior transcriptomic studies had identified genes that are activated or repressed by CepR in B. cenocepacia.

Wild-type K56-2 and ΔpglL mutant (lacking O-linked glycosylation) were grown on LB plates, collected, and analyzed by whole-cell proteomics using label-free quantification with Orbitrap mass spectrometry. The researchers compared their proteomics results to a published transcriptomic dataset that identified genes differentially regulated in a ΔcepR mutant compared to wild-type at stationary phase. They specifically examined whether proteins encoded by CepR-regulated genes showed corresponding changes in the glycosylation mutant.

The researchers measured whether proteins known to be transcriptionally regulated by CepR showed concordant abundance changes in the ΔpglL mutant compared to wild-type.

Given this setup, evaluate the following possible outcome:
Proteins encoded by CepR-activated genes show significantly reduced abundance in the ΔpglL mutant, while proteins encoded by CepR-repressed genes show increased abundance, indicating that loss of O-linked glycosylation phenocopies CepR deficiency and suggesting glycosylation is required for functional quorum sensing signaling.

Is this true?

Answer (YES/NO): YES